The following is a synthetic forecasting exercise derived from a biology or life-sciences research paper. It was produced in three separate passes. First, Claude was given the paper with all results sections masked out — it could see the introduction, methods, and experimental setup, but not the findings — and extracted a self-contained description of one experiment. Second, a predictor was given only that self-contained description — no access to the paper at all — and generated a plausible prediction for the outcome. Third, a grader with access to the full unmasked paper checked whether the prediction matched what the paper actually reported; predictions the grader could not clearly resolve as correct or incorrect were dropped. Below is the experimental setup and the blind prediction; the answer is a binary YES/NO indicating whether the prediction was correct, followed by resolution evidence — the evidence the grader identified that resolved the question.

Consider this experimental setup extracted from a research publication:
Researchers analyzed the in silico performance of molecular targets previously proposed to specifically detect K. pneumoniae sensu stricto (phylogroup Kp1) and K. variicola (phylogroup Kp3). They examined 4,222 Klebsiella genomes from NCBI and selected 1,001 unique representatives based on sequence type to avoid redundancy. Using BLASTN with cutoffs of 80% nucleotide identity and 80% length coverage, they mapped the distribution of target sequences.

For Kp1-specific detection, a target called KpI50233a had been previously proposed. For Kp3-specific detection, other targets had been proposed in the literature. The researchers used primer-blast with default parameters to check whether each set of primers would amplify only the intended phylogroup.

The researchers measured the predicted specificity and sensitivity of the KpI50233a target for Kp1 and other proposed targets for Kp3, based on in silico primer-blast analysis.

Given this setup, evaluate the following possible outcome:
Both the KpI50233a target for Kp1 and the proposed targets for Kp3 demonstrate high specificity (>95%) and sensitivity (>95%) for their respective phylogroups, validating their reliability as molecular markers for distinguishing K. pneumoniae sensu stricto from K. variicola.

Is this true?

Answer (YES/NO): NO